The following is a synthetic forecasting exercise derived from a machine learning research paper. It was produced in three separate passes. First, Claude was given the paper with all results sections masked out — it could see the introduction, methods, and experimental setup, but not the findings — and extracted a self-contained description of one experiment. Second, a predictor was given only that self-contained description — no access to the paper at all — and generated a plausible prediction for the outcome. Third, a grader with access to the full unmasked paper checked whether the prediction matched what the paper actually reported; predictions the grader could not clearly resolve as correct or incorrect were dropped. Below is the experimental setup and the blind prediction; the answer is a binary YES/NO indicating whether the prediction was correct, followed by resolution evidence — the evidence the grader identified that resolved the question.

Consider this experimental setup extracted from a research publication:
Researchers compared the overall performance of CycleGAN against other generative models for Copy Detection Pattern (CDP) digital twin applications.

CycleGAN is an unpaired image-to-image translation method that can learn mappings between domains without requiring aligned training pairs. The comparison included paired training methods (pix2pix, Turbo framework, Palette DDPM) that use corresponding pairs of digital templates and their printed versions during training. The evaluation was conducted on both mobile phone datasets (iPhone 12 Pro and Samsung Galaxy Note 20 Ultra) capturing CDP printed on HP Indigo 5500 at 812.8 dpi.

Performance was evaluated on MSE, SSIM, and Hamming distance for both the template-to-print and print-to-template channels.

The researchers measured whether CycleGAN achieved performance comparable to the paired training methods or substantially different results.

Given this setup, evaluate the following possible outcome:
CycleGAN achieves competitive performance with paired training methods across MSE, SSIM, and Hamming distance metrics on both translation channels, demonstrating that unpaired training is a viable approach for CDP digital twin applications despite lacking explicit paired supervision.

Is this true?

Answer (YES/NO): NO